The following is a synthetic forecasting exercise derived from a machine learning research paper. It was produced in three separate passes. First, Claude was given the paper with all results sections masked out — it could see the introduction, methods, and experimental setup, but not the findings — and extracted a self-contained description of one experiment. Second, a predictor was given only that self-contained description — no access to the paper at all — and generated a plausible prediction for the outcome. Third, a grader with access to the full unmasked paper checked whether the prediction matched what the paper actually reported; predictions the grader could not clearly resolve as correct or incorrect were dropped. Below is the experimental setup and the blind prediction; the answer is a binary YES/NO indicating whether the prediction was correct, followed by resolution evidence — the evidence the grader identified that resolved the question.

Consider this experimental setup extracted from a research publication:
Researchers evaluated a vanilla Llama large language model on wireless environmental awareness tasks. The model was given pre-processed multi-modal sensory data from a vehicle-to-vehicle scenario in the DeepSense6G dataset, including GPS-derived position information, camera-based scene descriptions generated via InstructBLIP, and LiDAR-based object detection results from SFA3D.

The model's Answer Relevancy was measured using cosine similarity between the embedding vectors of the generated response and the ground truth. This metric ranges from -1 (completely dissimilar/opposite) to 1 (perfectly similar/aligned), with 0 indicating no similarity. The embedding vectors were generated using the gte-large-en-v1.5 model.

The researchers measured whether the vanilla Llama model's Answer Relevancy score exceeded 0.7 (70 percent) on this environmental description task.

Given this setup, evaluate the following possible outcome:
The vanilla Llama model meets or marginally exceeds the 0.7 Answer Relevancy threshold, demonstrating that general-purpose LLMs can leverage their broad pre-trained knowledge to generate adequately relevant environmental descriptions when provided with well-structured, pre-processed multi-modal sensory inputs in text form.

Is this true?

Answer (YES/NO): YES